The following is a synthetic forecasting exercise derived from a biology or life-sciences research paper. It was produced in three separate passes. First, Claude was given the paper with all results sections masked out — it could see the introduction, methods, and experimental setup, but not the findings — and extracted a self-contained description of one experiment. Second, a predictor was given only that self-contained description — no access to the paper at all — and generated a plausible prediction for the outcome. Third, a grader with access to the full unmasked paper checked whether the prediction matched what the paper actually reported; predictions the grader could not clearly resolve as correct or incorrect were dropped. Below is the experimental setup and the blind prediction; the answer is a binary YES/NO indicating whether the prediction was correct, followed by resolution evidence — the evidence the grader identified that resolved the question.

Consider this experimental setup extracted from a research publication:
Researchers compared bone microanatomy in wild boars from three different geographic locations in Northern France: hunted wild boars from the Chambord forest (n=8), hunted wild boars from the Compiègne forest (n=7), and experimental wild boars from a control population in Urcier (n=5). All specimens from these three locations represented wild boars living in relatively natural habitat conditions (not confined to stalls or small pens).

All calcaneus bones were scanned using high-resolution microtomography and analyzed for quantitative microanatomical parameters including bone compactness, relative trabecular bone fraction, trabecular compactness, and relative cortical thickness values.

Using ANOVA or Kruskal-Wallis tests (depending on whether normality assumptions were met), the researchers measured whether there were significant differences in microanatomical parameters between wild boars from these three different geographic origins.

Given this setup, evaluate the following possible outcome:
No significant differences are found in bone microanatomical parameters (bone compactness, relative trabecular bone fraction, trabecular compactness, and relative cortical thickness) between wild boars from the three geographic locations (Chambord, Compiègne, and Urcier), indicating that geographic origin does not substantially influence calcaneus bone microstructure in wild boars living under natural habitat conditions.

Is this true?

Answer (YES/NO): NO